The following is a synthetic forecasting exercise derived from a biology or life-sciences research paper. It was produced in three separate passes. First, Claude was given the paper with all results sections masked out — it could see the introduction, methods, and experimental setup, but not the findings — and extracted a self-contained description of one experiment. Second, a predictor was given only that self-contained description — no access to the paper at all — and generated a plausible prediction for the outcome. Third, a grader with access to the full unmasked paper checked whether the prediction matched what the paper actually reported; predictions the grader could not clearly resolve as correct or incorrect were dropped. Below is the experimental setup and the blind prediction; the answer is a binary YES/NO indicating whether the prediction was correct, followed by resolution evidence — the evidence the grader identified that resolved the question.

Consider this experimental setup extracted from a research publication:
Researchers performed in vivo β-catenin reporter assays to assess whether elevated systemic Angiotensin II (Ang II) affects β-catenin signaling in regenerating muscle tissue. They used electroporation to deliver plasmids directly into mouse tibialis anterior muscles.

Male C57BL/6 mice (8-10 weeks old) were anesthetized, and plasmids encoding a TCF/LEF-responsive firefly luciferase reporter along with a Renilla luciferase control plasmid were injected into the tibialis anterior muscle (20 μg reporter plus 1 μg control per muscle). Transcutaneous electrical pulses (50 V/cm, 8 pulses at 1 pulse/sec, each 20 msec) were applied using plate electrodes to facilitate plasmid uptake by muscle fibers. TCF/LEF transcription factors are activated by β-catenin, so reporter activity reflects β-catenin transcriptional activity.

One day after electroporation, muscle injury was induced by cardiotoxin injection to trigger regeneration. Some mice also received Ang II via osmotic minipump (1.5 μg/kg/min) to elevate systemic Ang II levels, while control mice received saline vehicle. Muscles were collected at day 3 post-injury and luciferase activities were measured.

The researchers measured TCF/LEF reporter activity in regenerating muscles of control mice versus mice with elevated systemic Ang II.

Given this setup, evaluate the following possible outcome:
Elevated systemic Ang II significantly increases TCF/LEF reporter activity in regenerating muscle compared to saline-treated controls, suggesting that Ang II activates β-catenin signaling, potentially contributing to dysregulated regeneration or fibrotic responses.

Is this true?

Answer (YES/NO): NO